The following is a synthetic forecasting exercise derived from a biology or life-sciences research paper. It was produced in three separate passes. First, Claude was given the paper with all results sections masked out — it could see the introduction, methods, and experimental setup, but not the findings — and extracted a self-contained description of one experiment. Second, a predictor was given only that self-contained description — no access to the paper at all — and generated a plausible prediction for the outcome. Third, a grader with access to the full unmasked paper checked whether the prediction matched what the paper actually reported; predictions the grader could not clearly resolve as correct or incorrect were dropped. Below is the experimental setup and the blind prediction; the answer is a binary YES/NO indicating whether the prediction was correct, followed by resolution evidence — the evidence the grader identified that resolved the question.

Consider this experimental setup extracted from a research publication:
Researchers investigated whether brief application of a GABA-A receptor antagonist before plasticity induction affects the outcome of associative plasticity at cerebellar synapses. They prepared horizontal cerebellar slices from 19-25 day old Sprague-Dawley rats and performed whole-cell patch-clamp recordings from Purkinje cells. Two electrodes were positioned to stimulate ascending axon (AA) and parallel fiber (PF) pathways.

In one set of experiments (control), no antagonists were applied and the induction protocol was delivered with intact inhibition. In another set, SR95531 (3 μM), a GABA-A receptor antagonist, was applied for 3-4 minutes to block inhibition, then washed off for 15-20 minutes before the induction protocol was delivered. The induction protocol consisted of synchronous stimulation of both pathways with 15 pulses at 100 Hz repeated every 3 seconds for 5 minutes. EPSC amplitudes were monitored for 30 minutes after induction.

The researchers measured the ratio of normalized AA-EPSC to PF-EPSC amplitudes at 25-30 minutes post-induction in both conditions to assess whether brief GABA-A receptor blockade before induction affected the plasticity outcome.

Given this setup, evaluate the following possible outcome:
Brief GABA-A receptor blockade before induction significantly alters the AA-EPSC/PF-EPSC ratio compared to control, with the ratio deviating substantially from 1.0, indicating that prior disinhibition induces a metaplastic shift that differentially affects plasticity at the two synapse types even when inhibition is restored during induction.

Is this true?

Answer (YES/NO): NO